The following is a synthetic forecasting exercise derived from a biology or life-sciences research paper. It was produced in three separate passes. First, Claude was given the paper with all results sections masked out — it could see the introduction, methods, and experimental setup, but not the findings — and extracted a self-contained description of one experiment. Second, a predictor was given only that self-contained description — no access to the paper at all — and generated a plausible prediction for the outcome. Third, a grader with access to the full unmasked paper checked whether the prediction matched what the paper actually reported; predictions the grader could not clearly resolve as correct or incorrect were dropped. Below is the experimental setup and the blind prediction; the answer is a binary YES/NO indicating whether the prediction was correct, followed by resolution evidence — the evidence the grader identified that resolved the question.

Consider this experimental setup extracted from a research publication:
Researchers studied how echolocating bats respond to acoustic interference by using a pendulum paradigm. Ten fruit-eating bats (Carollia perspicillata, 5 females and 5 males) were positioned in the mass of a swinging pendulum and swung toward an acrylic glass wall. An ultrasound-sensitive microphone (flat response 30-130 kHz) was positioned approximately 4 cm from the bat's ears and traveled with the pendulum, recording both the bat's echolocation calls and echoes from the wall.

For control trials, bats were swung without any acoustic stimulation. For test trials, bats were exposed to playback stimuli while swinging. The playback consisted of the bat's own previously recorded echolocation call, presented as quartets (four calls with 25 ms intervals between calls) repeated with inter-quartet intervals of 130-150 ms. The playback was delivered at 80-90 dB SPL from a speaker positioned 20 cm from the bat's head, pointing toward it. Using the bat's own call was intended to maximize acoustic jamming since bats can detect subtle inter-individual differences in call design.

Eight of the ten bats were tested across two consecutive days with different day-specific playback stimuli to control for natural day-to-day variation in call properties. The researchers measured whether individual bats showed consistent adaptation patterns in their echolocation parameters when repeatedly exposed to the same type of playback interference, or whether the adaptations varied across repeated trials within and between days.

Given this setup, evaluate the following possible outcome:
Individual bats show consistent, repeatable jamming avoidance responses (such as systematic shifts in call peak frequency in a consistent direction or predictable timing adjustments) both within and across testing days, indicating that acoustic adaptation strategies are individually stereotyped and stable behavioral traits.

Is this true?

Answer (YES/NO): NO